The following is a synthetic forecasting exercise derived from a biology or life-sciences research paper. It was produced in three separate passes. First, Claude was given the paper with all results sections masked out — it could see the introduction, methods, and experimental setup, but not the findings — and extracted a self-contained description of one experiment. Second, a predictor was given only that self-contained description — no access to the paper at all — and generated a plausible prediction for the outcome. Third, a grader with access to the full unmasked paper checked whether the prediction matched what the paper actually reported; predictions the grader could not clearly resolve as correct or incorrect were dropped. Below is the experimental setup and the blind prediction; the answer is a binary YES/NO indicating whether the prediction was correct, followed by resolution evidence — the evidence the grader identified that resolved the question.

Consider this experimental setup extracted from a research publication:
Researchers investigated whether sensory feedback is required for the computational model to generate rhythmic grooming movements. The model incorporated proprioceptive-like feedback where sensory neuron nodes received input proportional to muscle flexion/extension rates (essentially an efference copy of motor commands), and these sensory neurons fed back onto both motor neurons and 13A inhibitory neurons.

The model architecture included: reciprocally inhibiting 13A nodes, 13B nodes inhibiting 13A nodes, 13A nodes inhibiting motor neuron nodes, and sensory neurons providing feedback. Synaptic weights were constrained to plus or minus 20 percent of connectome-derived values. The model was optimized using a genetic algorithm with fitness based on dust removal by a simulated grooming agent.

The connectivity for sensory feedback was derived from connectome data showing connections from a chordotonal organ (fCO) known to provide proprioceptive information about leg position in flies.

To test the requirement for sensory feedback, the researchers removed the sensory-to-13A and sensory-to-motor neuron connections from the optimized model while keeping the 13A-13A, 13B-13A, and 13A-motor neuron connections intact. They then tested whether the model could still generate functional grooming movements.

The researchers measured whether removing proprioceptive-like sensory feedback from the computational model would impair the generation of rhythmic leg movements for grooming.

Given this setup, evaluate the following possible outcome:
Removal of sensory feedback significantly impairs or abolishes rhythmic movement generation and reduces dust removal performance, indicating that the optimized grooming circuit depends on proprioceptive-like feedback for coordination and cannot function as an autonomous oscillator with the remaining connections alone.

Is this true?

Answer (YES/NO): NO